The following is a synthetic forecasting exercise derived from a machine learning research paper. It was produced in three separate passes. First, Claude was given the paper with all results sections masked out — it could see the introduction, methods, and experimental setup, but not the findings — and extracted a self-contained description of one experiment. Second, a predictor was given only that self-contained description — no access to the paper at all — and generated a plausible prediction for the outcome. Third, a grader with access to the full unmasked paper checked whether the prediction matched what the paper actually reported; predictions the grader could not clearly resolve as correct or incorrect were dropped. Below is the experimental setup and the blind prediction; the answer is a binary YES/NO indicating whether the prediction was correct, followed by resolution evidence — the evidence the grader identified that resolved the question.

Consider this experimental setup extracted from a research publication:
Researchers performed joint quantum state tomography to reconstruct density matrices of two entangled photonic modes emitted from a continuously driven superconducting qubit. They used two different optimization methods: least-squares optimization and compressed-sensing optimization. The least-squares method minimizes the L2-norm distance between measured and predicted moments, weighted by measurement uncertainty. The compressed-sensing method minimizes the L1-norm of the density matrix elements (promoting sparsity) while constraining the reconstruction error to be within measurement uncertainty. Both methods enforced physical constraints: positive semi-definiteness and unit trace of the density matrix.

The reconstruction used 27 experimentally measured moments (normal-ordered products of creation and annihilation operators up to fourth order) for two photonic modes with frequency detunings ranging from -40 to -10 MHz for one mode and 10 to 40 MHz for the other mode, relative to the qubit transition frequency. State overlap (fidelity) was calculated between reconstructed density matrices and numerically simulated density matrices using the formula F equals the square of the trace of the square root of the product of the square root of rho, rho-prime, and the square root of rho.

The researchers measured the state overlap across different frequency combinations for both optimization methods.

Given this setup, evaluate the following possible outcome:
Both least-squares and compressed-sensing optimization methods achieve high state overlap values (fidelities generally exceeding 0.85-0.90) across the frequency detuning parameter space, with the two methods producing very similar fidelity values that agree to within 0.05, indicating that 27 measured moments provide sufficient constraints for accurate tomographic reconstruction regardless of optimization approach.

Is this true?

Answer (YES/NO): NO